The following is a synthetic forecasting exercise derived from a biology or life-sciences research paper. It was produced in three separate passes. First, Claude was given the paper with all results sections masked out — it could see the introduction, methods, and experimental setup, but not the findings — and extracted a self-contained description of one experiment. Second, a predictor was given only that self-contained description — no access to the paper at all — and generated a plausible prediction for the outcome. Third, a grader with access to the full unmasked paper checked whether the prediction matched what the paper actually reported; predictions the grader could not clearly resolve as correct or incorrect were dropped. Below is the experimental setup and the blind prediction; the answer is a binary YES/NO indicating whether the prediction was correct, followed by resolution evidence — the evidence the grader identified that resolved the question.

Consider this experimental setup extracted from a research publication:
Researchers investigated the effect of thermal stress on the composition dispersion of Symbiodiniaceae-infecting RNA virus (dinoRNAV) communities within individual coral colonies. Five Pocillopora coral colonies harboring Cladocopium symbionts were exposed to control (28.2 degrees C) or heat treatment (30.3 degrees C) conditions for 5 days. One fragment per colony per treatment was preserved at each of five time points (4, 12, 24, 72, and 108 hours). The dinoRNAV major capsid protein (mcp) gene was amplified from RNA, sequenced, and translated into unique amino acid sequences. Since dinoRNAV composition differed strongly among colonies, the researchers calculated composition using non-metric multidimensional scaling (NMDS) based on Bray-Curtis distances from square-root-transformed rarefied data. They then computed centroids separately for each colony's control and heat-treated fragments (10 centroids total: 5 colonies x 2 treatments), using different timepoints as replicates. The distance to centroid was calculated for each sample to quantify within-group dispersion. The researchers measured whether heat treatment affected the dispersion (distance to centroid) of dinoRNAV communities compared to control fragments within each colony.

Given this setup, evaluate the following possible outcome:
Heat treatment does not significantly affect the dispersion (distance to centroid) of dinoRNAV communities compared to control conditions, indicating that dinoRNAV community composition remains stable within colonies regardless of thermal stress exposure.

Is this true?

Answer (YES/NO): NO